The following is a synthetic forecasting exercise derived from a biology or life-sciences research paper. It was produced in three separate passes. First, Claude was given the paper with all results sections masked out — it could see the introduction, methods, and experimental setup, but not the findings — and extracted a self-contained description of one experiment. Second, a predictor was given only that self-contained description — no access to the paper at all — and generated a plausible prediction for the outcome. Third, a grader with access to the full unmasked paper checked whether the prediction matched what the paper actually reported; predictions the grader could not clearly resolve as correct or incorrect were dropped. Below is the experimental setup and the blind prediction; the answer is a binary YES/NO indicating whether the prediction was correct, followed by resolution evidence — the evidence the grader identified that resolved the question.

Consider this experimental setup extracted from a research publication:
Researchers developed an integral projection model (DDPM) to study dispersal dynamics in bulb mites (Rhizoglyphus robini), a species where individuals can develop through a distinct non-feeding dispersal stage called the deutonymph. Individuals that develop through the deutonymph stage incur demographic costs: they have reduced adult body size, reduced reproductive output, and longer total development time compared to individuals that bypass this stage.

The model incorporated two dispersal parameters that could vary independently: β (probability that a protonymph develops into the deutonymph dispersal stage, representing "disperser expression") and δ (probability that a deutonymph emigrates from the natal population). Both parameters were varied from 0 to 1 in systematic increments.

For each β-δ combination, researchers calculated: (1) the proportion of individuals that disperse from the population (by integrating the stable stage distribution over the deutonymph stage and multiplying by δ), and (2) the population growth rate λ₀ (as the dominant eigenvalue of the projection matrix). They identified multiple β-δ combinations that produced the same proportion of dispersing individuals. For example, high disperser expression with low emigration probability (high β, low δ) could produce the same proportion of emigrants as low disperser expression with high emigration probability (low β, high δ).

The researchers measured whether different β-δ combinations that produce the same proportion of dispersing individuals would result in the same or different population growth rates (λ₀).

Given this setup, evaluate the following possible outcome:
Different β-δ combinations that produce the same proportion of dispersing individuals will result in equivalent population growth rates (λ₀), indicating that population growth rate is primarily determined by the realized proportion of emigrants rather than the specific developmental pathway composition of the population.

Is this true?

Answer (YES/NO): NO